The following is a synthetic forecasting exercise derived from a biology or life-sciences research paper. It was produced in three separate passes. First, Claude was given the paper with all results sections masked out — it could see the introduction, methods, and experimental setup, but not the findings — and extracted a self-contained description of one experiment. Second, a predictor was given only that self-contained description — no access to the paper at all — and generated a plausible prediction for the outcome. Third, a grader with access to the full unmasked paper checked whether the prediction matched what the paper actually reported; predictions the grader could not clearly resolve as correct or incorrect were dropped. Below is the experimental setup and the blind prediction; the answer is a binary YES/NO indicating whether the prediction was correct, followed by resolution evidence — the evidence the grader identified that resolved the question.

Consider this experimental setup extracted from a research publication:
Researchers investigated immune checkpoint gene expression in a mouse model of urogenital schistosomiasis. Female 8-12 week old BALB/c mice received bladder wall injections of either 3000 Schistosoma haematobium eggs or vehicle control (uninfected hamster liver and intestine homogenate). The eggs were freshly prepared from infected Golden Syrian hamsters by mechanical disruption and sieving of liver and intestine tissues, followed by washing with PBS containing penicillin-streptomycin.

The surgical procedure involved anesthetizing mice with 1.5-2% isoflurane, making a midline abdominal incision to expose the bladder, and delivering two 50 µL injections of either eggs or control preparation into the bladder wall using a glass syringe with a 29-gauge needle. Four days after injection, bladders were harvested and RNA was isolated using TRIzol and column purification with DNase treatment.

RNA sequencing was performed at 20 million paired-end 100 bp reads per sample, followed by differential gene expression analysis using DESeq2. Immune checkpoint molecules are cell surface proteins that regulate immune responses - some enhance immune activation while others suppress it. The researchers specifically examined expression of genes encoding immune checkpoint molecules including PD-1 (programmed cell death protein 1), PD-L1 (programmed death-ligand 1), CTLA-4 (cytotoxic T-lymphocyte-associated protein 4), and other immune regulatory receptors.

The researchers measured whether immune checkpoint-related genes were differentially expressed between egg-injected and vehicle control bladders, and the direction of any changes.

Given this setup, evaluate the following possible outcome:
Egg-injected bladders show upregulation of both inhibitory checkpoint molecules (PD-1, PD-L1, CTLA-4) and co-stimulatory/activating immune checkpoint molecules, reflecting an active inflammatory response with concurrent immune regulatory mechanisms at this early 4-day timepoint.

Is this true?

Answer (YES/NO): NO